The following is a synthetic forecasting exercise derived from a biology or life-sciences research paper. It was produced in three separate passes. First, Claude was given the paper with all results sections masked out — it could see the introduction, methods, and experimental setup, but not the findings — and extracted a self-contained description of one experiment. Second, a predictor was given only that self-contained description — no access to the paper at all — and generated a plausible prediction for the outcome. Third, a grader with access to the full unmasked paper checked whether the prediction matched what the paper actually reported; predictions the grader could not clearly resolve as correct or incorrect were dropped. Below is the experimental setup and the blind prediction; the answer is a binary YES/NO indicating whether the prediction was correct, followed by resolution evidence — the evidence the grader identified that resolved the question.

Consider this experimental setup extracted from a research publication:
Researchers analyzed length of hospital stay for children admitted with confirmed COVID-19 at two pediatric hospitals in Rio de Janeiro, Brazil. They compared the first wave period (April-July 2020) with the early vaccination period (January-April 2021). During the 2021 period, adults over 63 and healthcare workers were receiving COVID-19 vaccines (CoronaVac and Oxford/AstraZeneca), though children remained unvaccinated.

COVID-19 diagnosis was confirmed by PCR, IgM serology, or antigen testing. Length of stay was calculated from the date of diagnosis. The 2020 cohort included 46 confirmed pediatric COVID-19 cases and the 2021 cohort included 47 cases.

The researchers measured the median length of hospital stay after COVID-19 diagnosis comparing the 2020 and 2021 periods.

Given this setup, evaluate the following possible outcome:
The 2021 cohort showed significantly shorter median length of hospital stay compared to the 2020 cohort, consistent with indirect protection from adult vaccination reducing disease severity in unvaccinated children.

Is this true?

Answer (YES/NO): NO